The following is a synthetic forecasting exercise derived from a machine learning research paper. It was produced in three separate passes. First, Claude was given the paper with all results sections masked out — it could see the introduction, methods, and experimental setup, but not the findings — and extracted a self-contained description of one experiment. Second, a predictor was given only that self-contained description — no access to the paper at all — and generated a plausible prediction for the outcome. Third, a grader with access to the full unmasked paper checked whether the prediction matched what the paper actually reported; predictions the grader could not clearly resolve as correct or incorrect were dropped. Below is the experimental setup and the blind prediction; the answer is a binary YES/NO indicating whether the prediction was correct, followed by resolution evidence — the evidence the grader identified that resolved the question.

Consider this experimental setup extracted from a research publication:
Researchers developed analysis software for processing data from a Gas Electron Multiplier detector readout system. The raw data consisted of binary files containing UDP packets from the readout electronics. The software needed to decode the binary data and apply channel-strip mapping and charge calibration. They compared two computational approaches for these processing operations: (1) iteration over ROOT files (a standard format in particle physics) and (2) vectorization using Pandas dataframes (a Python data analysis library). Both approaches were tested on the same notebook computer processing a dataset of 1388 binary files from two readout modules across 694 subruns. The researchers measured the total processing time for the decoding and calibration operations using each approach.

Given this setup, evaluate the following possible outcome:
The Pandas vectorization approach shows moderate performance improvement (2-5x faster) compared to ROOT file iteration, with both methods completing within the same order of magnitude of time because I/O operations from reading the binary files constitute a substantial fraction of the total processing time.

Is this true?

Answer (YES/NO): YES